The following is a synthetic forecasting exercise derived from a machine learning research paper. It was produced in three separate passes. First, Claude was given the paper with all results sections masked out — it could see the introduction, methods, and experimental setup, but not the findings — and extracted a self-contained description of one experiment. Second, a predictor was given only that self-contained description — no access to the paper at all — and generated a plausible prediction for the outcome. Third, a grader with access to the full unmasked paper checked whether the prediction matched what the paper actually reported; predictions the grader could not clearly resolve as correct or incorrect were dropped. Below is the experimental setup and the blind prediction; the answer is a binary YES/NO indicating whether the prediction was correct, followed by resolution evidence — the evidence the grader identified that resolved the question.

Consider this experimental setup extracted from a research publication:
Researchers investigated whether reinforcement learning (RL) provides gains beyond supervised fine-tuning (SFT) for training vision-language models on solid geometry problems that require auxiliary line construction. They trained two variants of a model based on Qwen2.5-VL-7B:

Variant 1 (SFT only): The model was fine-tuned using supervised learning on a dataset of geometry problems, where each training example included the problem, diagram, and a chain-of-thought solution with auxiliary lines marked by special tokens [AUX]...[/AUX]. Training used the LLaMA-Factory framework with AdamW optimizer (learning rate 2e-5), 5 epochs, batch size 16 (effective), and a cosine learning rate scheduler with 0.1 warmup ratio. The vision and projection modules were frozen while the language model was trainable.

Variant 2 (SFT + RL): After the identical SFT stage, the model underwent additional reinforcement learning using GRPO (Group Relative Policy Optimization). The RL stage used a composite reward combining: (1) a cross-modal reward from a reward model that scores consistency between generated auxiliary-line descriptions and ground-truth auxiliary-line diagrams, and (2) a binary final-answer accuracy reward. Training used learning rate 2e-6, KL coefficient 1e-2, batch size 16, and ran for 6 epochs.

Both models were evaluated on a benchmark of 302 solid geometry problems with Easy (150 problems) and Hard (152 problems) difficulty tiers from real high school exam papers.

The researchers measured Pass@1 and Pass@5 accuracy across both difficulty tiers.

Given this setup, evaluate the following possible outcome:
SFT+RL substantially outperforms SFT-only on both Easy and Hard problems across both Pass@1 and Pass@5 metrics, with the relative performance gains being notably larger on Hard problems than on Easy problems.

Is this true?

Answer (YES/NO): NO